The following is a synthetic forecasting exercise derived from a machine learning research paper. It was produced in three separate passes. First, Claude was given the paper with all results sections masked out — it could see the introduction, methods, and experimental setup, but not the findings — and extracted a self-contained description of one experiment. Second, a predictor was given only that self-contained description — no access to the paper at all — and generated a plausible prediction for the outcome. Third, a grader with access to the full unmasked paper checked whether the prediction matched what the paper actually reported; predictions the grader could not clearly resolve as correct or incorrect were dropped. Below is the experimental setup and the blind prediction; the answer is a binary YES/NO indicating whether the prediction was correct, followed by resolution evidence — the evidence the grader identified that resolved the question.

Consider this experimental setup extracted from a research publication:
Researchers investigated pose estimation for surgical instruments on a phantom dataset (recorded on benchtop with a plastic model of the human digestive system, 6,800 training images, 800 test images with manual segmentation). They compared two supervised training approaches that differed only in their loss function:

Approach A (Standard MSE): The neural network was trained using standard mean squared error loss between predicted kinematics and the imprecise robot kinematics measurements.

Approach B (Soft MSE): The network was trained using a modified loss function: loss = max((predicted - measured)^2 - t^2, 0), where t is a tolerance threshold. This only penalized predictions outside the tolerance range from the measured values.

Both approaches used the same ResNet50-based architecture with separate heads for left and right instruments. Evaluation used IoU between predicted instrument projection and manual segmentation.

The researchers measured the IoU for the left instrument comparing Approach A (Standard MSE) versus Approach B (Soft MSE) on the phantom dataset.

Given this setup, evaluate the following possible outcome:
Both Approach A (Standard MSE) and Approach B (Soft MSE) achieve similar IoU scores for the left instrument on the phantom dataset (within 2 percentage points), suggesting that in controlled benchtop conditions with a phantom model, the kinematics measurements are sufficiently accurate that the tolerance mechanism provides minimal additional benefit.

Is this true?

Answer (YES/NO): NO